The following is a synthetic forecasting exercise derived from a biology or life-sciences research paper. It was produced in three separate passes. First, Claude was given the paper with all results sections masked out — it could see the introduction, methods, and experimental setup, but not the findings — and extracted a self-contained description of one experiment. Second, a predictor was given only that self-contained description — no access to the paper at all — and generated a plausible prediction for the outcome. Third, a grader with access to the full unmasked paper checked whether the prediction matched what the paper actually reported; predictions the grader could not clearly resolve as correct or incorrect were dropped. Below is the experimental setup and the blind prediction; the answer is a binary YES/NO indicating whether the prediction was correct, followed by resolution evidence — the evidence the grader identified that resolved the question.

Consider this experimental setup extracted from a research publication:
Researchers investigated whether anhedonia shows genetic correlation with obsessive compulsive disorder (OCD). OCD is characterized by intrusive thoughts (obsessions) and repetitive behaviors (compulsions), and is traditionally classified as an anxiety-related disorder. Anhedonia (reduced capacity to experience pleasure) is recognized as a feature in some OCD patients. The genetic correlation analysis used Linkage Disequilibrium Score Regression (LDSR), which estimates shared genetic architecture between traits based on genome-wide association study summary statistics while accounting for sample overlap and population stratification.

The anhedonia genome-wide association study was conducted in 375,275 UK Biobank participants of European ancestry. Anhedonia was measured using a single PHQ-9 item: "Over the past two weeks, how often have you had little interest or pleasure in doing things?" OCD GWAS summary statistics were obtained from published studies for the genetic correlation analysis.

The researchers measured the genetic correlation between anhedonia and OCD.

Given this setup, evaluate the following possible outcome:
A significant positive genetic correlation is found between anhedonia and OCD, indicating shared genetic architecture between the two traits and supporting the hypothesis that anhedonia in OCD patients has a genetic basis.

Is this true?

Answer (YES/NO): NO